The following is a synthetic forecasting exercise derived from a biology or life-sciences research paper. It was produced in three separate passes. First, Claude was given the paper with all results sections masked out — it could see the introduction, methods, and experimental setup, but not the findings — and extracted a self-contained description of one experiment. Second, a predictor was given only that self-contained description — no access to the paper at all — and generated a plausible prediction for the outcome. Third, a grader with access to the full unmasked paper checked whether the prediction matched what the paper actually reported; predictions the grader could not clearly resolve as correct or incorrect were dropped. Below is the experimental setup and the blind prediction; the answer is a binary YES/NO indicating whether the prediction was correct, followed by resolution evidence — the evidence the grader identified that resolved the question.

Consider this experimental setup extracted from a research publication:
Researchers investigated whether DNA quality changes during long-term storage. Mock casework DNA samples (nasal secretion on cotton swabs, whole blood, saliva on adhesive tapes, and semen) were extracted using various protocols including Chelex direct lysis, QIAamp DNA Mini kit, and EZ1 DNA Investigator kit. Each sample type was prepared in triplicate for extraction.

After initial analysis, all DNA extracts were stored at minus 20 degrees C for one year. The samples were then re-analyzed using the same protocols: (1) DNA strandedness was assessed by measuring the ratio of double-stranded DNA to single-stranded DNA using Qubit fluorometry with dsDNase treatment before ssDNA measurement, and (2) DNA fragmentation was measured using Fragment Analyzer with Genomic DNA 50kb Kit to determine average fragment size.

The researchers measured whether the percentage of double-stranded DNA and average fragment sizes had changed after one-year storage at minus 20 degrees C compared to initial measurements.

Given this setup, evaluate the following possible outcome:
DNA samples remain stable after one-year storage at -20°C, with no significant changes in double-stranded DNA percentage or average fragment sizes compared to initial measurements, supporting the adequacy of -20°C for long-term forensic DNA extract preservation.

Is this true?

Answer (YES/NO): NO